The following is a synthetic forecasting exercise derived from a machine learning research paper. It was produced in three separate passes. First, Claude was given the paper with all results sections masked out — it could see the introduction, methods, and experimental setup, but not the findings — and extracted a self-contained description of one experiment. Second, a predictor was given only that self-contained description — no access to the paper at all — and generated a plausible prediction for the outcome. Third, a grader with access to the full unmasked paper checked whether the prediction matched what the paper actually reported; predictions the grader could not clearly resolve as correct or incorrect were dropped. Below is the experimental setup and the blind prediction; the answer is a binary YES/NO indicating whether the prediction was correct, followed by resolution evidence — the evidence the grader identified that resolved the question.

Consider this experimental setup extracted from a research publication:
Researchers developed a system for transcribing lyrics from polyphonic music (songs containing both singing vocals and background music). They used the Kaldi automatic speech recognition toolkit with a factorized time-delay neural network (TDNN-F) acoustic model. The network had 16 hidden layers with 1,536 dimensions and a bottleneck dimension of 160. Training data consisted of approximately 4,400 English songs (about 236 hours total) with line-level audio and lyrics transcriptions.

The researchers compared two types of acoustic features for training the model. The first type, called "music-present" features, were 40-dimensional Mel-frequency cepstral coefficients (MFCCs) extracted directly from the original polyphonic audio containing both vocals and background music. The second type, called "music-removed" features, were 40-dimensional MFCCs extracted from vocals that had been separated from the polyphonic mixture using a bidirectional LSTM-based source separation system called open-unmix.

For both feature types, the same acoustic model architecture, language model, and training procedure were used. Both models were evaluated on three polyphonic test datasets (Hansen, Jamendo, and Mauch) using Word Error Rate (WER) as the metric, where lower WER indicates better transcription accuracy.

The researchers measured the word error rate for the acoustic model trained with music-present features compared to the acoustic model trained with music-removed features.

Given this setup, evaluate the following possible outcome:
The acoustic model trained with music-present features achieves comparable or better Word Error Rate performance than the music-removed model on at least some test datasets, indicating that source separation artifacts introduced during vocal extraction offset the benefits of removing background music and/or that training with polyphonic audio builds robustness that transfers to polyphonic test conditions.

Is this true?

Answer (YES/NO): YES